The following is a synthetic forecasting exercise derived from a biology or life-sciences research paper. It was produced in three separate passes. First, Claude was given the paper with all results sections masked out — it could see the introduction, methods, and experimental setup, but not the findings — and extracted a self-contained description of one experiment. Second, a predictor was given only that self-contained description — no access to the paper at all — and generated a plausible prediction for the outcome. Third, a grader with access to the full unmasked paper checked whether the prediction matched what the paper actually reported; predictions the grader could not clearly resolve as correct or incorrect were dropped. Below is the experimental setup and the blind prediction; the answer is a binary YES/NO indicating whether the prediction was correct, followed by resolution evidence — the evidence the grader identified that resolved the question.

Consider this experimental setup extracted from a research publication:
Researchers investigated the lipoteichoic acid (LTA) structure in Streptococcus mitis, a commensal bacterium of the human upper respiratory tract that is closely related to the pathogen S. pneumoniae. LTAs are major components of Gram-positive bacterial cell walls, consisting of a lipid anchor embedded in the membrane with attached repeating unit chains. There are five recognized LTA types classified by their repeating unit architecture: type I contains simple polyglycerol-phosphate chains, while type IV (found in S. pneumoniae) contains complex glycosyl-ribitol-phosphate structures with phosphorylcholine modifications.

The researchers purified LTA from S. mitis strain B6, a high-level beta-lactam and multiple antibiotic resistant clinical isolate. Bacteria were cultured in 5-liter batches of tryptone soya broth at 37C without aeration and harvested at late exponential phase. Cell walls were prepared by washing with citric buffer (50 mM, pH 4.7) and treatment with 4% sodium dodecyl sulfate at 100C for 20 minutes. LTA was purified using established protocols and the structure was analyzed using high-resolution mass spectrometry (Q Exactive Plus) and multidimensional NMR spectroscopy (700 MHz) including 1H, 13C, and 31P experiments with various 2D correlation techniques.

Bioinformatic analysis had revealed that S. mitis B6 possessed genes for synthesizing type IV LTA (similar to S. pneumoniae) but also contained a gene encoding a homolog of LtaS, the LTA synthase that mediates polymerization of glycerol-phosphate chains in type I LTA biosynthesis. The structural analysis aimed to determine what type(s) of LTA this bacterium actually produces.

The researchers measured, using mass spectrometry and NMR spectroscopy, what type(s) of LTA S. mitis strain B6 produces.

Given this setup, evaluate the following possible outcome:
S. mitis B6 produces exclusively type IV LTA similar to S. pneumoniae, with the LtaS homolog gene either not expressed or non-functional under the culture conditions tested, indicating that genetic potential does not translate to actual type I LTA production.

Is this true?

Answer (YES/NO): NO